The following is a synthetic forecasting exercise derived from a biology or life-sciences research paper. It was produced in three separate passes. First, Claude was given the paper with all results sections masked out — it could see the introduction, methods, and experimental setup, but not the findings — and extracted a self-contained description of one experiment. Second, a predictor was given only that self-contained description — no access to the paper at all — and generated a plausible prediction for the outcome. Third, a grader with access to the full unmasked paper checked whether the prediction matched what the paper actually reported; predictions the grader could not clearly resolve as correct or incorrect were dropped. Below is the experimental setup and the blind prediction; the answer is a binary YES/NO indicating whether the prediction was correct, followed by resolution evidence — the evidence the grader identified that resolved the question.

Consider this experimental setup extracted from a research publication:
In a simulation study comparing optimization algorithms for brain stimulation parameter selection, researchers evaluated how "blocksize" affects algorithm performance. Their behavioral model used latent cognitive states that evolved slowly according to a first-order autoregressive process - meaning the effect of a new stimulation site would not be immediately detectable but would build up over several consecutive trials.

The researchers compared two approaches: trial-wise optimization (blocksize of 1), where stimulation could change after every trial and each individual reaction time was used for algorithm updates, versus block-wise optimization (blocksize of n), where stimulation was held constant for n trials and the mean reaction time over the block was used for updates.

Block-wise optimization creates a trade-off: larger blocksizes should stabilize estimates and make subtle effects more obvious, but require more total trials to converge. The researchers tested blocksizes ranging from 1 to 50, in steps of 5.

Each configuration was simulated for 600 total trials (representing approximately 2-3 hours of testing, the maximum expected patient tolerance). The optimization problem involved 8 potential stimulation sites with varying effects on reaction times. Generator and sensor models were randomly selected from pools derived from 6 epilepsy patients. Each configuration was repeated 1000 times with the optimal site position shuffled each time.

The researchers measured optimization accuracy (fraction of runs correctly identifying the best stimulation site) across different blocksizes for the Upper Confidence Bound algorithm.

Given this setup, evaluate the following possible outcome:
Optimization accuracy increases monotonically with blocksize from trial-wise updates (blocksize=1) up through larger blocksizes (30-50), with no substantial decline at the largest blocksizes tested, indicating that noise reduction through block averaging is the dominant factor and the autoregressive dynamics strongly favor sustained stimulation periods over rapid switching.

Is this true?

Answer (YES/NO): NO